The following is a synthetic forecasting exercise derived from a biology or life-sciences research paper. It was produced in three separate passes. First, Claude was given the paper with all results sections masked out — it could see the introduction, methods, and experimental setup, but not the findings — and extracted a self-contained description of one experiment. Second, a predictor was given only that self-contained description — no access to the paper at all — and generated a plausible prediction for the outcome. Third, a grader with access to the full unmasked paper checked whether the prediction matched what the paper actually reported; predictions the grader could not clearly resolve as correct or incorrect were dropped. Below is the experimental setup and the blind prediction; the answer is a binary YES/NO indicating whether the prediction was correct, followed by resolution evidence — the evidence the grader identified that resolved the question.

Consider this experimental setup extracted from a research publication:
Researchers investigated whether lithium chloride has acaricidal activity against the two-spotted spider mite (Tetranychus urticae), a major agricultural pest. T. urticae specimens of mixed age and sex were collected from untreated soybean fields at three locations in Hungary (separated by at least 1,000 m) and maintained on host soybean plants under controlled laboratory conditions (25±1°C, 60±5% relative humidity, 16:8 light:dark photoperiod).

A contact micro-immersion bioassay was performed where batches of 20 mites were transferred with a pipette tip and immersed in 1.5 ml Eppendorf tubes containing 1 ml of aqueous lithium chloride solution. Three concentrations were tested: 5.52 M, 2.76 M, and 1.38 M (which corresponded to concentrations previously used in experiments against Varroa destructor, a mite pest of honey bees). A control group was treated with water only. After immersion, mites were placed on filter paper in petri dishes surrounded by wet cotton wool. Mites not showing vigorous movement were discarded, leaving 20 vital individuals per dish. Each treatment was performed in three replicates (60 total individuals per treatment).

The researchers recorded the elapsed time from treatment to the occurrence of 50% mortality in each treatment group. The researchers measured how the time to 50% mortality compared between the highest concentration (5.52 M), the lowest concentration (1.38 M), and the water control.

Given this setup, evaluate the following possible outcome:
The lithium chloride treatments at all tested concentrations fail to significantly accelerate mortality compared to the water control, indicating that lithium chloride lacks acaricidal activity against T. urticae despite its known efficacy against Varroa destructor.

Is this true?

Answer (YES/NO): NO